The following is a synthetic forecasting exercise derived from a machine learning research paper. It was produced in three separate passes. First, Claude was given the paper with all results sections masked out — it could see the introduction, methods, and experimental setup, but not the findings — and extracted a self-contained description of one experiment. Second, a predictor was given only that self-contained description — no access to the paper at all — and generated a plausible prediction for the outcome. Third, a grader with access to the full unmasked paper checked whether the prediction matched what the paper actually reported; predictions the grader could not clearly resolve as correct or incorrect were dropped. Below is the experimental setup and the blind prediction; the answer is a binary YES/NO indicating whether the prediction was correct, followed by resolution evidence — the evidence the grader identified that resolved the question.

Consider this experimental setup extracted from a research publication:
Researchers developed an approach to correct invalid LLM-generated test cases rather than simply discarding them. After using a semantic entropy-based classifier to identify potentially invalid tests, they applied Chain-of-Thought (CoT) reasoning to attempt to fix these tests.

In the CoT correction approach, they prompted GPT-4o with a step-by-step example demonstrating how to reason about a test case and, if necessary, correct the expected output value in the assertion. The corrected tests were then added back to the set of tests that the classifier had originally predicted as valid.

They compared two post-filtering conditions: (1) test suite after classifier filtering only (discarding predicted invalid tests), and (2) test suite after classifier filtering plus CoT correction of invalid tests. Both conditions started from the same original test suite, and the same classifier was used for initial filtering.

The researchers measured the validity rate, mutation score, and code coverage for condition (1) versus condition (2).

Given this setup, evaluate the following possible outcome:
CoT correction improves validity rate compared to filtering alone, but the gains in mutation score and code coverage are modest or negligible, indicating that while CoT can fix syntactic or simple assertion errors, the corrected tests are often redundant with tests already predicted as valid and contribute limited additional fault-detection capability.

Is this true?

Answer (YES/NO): NO